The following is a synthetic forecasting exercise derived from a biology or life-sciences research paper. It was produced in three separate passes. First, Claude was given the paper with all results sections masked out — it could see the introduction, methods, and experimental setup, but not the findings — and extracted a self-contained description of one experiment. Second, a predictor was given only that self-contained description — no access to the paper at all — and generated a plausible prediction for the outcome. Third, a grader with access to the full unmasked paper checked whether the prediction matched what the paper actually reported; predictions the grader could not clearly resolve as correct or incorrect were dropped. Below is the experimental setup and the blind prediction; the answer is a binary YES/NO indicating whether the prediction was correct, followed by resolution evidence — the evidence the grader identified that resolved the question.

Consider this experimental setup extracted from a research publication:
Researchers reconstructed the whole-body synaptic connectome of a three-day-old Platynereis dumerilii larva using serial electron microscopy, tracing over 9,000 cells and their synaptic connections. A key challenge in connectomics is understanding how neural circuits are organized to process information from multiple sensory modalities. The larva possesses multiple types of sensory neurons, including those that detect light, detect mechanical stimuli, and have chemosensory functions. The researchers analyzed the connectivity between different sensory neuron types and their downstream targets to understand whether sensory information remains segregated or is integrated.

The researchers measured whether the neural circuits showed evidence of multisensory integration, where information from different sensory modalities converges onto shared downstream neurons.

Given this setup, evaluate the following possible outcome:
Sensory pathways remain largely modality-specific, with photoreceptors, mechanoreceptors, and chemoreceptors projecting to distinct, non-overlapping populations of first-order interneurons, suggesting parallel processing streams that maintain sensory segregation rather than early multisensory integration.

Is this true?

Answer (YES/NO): NO